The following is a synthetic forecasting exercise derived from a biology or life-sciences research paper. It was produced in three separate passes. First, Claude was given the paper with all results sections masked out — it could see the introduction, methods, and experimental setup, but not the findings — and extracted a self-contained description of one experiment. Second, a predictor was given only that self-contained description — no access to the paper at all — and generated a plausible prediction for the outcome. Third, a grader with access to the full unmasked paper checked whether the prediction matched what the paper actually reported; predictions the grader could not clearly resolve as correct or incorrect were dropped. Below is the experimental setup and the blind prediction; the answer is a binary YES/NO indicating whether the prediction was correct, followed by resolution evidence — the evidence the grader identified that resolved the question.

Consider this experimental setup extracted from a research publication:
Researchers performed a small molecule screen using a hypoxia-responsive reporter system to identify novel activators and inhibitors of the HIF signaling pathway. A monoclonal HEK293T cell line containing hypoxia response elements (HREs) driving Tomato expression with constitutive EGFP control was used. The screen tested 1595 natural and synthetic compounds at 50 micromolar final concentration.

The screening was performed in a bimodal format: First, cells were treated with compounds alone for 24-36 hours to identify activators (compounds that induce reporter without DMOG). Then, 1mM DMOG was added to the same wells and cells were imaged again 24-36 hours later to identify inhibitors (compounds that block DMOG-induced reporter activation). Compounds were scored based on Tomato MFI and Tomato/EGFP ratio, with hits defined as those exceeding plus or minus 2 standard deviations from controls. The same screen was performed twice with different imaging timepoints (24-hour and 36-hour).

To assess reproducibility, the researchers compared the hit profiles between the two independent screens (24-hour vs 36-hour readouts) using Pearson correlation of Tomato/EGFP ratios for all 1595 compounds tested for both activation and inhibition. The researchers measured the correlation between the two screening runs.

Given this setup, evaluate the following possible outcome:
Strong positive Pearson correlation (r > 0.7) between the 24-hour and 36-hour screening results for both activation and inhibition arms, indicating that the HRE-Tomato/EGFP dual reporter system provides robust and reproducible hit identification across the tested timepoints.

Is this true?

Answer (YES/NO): NO